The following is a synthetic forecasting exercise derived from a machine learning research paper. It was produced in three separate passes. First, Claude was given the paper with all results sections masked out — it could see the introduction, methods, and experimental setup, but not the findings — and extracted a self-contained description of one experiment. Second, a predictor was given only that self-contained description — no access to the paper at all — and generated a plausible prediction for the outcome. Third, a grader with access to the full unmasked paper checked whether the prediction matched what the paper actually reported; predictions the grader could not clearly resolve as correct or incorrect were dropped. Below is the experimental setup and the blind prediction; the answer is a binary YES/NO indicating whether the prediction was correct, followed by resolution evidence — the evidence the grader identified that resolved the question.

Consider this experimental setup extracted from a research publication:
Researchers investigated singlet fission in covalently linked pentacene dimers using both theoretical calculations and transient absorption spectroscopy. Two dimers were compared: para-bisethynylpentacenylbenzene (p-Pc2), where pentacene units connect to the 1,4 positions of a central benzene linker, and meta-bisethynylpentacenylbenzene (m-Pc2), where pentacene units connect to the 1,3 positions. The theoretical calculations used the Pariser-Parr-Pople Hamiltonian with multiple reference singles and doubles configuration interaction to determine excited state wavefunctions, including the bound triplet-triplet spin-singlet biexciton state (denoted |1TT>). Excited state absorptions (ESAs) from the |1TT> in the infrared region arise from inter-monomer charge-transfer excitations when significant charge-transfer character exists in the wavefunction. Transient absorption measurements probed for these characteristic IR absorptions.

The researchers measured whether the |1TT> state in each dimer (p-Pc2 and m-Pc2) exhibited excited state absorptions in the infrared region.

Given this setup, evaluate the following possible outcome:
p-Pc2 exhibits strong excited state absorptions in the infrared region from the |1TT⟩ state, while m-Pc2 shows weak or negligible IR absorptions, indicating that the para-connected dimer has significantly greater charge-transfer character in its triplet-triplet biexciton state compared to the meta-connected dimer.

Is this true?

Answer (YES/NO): YES